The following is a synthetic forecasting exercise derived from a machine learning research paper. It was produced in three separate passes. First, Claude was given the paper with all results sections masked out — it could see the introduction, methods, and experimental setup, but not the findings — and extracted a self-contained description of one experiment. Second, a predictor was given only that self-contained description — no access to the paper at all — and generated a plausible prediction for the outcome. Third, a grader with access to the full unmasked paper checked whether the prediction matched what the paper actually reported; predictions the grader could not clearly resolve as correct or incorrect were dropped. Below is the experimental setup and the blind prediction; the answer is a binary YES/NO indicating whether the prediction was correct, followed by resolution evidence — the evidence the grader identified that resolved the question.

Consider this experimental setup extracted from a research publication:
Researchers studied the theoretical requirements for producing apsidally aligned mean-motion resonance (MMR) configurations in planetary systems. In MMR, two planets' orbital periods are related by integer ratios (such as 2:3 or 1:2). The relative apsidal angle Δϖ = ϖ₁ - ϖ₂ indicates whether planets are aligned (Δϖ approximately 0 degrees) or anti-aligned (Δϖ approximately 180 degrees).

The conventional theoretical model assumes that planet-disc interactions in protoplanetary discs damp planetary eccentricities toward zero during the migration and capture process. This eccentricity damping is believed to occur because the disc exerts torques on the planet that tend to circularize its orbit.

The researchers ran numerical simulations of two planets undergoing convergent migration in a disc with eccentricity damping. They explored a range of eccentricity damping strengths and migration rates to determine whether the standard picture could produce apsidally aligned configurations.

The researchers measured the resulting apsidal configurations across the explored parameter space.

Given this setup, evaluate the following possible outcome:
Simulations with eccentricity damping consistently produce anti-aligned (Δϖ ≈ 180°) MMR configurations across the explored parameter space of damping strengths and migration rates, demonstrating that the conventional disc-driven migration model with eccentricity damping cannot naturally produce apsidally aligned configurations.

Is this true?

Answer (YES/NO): YES